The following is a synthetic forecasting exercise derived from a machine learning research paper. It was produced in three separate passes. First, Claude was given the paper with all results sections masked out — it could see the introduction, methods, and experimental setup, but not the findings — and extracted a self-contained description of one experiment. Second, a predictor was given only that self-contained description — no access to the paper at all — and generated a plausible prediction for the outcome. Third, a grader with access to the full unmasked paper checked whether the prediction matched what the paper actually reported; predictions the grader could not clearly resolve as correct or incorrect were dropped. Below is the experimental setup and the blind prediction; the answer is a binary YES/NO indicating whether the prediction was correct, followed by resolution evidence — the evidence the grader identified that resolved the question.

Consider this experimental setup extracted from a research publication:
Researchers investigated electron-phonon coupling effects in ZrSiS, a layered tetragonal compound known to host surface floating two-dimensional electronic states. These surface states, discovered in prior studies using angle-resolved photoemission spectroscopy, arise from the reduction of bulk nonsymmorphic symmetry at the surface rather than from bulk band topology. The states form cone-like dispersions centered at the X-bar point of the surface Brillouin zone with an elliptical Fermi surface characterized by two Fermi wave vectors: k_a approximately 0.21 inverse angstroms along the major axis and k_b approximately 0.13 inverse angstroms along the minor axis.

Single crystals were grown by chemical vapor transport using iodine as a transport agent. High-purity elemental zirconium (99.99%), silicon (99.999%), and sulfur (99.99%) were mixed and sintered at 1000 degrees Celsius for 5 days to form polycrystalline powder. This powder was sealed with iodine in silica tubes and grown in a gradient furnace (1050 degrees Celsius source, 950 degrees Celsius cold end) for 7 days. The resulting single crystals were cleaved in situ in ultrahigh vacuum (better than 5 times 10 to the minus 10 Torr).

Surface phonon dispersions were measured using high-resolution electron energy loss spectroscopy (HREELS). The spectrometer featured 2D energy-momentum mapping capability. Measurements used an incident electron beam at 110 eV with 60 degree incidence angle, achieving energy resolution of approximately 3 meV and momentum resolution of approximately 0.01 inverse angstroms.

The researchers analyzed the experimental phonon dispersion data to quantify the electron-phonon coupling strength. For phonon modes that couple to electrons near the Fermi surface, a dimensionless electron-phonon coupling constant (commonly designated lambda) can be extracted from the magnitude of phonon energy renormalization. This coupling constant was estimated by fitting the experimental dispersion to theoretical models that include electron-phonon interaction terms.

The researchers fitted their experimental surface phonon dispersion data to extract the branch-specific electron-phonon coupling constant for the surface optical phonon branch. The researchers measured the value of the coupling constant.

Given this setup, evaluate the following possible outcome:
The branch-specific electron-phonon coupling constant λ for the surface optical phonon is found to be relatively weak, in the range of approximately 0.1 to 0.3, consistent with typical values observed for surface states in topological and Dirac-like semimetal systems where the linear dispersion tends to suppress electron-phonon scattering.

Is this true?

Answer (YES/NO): YES